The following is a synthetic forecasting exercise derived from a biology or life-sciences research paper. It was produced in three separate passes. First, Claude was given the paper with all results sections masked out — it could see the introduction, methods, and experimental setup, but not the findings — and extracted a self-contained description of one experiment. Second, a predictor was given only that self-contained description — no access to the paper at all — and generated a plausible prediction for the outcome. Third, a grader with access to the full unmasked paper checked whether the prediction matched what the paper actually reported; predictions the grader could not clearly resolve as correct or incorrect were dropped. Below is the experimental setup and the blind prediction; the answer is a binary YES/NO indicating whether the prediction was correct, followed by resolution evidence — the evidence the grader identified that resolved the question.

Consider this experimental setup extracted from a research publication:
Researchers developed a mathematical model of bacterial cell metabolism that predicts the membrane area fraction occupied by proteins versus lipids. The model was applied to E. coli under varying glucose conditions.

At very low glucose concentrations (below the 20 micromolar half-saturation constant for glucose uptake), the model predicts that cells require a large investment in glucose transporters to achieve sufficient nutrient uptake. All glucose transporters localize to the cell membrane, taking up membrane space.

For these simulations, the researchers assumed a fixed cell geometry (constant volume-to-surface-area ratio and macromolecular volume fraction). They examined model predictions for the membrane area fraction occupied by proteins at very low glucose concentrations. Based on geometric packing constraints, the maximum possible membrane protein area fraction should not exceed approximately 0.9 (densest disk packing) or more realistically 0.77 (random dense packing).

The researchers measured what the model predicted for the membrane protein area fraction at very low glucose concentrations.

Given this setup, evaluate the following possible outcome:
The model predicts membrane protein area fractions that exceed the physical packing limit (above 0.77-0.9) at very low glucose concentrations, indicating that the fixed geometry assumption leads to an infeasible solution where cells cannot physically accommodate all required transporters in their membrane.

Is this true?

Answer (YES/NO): YES